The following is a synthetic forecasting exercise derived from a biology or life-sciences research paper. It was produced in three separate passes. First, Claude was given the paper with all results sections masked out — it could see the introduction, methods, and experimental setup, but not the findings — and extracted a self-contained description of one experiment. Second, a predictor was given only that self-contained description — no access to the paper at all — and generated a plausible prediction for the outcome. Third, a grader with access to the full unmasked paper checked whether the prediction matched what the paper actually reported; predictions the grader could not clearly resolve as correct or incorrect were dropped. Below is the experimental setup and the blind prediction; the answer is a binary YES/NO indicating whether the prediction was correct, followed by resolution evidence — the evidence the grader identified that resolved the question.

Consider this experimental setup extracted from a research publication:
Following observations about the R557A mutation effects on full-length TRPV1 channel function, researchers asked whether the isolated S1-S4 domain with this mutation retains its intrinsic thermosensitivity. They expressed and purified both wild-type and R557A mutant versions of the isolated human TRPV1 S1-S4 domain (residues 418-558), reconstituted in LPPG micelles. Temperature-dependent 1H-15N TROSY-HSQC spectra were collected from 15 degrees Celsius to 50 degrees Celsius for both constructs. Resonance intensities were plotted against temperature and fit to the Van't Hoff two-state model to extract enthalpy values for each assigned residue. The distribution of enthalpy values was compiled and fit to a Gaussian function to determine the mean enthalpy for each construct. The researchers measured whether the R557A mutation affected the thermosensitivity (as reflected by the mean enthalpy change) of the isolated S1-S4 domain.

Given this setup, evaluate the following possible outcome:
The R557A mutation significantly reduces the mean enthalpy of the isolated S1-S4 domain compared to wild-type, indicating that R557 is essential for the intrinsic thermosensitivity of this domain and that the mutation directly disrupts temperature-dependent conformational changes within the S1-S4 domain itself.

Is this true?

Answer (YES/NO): NO